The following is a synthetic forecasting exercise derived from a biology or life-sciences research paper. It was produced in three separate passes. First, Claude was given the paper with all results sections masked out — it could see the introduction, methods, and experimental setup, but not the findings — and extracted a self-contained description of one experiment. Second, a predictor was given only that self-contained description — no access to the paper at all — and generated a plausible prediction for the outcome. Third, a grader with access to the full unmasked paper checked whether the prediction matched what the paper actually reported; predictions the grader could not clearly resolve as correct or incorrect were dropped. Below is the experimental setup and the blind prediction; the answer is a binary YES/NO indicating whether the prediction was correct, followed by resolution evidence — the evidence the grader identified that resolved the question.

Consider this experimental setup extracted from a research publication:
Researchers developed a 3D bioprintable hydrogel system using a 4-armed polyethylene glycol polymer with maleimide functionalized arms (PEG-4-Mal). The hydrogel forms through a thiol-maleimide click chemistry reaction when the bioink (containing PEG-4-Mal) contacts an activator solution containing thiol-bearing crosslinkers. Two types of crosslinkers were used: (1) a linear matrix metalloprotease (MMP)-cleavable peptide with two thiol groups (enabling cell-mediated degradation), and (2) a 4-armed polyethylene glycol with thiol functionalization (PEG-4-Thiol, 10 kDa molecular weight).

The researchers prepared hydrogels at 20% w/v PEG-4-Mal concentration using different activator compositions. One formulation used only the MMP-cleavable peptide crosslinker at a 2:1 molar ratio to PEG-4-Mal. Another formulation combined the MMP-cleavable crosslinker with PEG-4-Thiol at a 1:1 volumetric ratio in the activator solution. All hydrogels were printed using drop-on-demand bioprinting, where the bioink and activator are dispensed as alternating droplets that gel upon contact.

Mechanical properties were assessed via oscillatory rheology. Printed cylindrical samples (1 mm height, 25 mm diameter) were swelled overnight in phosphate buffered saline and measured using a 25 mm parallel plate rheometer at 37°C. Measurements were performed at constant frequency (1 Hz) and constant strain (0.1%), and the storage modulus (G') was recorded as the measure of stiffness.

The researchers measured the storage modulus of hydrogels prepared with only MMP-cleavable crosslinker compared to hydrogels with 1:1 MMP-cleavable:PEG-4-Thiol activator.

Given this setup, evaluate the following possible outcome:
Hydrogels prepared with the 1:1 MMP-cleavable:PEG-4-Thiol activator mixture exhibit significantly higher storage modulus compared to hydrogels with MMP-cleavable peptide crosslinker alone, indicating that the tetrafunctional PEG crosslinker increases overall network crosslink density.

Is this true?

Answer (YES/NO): YES